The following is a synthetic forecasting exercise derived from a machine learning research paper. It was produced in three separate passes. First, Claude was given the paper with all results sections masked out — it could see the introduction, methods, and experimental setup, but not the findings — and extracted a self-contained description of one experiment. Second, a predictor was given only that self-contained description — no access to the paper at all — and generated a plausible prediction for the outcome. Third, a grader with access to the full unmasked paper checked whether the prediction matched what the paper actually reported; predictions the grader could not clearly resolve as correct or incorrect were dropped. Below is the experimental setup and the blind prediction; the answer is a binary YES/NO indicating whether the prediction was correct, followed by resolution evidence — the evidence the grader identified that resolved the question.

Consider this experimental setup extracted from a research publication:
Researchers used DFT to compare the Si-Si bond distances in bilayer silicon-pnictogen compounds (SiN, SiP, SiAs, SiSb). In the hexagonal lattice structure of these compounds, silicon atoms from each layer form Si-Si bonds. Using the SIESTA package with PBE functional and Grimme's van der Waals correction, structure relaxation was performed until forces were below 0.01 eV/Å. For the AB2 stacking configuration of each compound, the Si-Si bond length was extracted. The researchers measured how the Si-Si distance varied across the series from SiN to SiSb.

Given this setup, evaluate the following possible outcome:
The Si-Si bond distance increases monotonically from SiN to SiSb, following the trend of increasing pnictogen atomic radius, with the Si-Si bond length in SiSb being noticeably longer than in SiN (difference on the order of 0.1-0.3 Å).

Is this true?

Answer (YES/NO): NO